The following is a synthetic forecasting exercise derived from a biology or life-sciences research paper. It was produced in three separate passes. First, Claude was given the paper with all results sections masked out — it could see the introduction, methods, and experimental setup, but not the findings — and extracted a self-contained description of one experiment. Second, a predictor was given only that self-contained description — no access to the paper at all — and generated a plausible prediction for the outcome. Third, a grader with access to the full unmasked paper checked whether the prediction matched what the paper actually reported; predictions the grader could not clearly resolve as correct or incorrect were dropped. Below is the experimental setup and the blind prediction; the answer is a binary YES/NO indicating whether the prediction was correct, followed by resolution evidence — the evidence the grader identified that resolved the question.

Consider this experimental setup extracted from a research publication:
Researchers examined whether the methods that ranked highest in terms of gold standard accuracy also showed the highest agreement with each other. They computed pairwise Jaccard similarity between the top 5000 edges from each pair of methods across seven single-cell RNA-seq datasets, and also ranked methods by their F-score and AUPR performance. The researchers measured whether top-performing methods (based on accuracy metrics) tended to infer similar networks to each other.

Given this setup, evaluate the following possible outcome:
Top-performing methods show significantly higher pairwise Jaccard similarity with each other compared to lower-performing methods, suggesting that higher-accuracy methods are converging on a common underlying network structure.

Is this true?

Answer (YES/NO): NO